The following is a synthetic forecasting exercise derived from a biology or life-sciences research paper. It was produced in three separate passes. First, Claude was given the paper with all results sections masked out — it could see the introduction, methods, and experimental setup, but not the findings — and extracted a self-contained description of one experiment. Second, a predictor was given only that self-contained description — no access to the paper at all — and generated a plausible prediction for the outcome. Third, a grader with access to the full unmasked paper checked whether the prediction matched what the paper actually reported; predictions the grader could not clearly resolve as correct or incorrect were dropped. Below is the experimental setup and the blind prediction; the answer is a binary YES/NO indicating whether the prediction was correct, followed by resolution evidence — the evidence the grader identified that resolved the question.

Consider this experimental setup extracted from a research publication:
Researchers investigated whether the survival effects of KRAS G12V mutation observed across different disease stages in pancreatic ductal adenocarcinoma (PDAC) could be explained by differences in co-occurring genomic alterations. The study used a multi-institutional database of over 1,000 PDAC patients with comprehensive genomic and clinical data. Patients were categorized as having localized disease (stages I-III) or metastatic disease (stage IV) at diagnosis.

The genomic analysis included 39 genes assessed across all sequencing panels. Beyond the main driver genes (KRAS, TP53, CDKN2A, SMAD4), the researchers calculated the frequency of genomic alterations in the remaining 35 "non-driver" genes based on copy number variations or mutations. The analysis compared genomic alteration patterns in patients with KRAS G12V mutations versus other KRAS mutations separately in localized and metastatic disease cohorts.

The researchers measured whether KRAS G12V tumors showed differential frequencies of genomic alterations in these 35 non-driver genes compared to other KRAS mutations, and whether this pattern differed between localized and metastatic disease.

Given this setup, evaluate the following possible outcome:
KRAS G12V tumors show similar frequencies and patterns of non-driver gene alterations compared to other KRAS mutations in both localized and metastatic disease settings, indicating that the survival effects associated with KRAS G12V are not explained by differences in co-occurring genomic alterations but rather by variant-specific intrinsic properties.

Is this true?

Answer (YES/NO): NO